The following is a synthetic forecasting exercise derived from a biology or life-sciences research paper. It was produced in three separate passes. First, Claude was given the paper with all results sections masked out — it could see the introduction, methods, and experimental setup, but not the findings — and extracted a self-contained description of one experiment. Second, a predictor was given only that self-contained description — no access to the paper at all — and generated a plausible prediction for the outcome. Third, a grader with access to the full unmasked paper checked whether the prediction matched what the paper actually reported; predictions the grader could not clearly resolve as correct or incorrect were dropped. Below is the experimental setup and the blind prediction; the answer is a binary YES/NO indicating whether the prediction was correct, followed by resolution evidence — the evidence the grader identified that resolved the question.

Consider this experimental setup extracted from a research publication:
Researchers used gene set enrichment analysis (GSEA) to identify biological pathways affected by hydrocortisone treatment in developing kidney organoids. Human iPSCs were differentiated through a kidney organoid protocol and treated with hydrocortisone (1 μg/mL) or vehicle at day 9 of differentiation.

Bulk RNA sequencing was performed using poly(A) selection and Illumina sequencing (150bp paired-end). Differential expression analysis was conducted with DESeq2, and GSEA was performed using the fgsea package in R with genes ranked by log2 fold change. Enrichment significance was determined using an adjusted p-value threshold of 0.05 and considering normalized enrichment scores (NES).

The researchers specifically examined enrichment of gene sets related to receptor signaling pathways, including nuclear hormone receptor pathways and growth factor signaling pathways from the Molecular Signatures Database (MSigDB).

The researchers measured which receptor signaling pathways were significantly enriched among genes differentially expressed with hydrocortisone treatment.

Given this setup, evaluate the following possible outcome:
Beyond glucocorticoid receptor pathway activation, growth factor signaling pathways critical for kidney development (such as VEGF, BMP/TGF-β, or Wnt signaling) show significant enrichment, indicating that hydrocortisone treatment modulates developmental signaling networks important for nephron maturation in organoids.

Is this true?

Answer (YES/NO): NO